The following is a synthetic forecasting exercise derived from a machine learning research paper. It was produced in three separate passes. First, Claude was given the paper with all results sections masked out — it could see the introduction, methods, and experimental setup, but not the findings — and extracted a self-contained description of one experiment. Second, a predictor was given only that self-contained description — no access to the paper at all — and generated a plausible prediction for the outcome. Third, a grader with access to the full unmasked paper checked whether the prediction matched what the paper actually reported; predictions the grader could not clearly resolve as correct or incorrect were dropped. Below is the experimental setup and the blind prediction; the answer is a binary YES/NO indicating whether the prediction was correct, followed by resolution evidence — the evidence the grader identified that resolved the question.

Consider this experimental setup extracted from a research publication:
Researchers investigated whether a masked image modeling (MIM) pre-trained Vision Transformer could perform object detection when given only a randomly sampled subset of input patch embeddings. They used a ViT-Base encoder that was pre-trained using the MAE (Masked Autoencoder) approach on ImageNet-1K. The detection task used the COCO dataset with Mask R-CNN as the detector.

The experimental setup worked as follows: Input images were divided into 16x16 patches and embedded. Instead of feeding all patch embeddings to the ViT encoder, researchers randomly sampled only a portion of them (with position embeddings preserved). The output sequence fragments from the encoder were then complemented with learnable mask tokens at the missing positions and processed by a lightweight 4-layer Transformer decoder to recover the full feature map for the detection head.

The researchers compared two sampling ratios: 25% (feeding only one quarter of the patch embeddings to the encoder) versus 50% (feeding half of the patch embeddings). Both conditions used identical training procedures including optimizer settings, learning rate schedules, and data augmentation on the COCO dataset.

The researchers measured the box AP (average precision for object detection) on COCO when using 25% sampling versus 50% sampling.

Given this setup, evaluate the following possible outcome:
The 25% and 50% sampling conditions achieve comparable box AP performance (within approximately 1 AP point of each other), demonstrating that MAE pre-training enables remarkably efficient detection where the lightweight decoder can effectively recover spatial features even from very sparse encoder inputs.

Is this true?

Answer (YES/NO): NO